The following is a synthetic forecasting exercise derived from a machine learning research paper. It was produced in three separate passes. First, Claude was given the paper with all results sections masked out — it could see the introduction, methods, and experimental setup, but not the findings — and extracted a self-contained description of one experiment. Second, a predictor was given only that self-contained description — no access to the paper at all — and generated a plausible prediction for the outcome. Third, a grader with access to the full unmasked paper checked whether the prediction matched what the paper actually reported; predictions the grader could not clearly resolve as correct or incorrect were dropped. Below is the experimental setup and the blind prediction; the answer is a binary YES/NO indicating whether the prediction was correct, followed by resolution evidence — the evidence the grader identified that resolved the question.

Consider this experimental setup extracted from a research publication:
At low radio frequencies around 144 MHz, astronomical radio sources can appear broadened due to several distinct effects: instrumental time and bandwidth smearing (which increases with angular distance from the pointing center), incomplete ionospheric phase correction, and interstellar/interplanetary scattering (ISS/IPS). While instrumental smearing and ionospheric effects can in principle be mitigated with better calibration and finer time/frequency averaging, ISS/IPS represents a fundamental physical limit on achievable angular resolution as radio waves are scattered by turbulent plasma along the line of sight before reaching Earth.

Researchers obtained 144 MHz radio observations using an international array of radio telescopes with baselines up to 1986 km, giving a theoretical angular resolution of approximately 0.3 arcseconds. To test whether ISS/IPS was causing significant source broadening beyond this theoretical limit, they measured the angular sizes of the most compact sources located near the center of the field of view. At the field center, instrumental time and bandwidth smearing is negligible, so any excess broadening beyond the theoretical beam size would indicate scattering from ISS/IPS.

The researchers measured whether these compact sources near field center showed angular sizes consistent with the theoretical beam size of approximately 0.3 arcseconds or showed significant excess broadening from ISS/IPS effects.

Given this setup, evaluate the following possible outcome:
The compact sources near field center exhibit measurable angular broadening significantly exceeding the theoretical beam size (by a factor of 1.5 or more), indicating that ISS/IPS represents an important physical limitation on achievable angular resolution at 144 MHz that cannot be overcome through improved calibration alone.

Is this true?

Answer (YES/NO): NO